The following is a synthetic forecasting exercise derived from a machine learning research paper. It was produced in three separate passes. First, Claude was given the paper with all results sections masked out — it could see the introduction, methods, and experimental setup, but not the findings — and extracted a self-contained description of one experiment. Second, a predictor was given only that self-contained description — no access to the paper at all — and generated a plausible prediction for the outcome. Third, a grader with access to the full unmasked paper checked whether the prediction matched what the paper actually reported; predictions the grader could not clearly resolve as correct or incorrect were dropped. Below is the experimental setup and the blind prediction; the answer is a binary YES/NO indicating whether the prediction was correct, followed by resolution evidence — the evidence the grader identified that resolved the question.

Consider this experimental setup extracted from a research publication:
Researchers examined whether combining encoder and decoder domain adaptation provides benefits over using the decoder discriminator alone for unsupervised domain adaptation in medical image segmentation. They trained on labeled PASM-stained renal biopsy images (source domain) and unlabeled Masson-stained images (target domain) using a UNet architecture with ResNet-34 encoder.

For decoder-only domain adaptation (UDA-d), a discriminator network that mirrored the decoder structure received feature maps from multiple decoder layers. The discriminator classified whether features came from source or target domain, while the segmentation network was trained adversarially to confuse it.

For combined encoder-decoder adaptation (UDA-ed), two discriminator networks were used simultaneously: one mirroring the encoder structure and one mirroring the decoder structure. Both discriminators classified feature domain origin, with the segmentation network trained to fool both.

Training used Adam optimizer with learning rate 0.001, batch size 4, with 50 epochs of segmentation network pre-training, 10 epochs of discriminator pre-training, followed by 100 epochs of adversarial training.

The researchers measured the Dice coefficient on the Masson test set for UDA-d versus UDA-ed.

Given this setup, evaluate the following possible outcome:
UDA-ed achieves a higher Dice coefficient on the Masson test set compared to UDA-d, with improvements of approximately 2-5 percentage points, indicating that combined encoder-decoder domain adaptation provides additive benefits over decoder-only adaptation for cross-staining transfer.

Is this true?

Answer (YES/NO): NO